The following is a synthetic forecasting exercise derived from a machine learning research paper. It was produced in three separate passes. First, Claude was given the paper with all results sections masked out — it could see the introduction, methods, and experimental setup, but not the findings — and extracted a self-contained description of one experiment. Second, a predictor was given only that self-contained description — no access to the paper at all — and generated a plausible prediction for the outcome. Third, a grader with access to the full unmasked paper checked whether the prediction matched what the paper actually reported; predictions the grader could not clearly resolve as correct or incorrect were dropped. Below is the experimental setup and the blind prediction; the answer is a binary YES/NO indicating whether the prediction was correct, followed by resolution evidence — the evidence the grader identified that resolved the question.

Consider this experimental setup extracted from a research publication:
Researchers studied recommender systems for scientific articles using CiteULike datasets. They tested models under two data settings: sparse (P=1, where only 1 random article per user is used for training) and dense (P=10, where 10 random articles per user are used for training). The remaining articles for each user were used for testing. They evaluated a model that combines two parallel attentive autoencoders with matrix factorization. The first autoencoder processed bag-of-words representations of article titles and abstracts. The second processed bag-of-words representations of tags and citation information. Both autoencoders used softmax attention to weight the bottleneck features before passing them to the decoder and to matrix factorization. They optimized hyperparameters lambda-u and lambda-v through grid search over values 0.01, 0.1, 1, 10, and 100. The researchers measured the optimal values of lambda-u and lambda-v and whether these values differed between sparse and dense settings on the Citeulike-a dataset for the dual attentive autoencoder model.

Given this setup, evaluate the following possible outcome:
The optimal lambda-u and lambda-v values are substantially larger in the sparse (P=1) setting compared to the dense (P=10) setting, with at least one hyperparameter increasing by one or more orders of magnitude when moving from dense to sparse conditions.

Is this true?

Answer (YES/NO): NO